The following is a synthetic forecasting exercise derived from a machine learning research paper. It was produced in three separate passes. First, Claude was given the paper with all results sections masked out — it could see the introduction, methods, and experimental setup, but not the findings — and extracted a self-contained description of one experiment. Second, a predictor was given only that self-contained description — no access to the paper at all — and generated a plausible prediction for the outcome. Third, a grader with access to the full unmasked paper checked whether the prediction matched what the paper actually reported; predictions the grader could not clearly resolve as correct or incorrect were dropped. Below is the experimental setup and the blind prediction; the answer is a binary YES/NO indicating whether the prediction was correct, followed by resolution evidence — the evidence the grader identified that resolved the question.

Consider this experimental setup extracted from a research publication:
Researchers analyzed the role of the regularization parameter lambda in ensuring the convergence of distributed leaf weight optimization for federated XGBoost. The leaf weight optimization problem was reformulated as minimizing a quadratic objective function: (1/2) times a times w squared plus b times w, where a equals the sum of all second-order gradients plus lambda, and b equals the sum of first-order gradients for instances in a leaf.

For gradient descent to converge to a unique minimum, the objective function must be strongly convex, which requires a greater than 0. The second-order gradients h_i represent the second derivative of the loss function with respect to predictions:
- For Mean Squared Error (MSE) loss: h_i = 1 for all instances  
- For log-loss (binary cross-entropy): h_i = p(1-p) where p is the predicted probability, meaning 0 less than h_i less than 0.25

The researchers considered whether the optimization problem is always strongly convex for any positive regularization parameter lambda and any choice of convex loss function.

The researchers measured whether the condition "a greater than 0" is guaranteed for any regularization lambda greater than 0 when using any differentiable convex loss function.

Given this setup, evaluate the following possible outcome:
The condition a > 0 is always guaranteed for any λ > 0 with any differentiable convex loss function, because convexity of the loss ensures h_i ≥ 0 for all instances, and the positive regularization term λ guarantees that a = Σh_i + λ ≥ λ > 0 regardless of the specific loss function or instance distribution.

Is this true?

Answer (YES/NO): YES